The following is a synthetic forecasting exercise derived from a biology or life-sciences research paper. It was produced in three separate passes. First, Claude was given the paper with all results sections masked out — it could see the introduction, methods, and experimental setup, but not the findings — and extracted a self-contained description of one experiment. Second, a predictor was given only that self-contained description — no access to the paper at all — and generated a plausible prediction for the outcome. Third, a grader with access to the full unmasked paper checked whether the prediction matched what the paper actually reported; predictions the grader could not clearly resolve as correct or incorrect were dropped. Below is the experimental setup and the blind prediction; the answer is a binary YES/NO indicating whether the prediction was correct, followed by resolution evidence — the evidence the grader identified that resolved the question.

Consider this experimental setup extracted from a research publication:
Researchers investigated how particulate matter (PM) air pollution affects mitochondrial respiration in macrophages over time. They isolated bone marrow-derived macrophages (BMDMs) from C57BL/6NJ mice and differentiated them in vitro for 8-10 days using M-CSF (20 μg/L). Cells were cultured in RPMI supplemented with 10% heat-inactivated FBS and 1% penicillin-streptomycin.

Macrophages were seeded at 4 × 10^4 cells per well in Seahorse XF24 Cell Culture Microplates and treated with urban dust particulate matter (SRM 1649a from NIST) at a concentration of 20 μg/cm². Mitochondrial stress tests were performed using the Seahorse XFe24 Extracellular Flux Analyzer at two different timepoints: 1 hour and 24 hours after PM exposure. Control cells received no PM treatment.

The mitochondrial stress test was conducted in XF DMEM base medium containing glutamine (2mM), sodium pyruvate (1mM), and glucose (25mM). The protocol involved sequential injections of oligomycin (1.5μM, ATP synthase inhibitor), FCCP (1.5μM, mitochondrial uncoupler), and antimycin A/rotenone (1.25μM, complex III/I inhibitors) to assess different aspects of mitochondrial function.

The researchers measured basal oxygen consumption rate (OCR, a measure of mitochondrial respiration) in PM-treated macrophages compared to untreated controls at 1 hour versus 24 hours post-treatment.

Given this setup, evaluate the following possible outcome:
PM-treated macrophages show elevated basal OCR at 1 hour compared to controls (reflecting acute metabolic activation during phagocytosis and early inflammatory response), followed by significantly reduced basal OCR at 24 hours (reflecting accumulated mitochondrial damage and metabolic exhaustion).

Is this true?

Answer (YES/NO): YES